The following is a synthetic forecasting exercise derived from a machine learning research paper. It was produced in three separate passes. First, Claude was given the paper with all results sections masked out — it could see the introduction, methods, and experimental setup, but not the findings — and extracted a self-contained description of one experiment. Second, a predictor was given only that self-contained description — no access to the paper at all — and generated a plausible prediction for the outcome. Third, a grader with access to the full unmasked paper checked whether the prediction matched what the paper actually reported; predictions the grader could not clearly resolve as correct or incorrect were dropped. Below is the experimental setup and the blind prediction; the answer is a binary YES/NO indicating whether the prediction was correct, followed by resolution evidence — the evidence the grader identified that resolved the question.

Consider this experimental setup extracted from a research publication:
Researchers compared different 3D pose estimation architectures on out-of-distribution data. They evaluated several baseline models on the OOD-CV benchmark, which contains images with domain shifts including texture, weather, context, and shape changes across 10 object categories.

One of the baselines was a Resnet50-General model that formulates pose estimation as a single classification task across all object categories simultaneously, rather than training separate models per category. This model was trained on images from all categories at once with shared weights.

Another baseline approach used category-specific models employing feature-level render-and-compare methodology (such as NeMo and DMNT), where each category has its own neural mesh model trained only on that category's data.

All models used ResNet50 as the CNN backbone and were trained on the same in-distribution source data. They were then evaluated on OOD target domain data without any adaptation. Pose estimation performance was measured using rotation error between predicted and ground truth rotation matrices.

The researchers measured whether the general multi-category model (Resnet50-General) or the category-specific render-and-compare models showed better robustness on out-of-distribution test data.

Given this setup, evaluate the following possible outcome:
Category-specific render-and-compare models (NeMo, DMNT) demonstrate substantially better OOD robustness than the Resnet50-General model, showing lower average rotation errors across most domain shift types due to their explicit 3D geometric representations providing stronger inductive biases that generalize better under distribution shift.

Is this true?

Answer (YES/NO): NO